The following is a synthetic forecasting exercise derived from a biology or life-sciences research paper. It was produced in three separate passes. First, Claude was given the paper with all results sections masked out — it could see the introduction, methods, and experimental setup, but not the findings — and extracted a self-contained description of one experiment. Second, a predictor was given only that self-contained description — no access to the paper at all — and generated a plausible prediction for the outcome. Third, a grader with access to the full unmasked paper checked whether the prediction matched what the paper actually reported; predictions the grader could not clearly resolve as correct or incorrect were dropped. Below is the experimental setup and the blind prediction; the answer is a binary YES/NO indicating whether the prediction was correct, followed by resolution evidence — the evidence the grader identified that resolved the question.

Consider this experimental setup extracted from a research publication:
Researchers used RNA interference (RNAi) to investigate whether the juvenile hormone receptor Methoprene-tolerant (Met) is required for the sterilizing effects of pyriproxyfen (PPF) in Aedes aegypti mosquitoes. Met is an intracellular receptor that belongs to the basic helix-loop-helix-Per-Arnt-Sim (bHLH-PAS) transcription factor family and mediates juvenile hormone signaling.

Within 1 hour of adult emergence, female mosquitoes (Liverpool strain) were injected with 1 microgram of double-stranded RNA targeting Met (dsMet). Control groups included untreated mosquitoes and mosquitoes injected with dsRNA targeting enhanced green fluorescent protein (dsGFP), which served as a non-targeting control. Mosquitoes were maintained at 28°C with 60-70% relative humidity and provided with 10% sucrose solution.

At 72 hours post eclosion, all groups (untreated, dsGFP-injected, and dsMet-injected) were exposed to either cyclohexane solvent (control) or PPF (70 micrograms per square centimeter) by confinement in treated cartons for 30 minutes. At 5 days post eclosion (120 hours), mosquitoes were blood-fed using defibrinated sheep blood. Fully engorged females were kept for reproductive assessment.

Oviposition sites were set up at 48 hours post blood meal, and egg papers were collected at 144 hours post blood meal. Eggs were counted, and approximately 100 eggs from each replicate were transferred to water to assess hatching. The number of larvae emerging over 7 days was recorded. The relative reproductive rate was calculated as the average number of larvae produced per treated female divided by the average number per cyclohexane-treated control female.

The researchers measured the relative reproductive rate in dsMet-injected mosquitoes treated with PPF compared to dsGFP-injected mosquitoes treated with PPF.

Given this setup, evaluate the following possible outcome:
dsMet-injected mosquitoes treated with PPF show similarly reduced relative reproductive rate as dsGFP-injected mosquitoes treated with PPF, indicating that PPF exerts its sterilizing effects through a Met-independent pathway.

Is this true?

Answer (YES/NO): NO